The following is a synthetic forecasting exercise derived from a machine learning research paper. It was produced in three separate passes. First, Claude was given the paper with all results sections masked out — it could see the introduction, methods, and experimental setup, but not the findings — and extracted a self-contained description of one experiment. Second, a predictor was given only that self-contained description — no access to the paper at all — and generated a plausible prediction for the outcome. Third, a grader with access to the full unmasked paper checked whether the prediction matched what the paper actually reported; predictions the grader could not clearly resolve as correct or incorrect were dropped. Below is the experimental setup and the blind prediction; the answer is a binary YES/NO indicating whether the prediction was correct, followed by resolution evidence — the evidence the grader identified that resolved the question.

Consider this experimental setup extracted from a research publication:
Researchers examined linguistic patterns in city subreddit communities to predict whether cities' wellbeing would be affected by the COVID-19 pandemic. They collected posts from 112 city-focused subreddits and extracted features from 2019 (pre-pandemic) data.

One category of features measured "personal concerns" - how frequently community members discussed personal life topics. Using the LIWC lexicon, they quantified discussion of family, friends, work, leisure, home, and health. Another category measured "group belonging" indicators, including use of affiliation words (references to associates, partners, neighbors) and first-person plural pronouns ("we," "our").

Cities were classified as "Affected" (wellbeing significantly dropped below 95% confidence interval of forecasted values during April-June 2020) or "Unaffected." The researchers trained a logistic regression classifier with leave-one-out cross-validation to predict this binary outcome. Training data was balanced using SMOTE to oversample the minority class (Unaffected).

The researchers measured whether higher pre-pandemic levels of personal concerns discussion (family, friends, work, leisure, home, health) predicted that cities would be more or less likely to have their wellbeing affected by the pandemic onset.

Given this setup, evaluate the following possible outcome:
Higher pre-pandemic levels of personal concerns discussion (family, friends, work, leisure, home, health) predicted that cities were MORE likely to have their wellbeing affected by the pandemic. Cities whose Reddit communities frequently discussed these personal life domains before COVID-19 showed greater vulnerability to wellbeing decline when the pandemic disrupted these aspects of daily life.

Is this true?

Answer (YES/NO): NO